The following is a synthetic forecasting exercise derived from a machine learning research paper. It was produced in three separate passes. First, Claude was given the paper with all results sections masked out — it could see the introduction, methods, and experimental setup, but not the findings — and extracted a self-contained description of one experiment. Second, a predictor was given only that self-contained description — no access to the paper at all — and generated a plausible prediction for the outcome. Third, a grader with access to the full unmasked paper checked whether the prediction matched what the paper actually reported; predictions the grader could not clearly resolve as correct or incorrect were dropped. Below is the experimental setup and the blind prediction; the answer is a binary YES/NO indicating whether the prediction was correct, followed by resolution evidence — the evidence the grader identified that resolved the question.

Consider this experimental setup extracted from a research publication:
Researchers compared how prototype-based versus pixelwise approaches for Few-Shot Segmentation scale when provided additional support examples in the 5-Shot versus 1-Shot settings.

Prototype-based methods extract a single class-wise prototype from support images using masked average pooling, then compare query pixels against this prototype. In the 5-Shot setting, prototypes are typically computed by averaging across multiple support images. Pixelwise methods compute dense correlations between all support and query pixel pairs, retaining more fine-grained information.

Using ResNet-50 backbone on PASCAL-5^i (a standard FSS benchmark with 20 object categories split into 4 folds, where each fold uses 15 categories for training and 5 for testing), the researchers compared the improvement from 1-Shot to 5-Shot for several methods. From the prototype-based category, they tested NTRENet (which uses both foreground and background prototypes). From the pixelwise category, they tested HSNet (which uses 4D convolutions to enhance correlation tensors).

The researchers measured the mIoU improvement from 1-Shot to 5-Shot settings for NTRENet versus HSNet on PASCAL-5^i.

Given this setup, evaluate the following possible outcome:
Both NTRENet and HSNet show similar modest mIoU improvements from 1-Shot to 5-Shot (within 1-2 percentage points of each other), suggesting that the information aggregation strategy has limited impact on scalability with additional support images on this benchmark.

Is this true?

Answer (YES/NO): NO